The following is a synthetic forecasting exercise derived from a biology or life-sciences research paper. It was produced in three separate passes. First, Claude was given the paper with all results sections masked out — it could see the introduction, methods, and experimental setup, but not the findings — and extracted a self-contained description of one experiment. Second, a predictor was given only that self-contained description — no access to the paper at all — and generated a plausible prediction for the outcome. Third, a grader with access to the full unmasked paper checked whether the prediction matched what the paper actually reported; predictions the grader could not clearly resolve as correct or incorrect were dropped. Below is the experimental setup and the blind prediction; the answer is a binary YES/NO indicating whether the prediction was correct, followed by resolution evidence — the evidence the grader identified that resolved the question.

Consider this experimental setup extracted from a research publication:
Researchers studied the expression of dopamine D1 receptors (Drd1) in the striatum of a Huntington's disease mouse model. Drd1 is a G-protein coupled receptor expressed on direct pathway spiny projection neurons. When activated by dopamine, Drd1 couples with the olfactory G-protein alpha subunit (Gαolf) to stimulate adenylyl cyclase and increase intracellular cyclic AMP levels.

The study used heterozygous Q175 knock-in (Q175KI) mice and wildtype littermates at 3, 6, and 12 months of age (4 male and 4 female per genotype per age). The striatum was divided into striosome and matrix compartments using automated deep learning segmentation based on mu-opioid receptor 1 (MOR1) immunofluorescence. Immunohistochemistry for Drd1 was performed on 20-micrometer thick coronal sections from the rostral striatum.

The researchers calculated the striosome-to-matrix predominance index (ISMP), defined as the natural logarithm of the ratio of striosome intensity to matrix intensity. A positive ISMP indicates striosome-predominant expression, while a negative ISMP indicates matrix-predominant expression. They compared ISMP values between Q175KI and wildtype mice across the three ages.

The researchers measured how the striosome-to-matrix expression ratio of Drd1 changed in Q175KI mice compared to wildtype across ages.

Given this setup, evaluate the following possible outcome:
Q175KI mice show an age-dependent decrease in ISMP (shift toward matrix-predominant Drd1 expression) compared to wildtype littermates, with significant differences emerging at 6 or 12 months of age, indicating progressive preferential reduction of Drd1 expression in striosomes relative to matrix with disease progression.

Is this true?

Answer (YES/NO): YES